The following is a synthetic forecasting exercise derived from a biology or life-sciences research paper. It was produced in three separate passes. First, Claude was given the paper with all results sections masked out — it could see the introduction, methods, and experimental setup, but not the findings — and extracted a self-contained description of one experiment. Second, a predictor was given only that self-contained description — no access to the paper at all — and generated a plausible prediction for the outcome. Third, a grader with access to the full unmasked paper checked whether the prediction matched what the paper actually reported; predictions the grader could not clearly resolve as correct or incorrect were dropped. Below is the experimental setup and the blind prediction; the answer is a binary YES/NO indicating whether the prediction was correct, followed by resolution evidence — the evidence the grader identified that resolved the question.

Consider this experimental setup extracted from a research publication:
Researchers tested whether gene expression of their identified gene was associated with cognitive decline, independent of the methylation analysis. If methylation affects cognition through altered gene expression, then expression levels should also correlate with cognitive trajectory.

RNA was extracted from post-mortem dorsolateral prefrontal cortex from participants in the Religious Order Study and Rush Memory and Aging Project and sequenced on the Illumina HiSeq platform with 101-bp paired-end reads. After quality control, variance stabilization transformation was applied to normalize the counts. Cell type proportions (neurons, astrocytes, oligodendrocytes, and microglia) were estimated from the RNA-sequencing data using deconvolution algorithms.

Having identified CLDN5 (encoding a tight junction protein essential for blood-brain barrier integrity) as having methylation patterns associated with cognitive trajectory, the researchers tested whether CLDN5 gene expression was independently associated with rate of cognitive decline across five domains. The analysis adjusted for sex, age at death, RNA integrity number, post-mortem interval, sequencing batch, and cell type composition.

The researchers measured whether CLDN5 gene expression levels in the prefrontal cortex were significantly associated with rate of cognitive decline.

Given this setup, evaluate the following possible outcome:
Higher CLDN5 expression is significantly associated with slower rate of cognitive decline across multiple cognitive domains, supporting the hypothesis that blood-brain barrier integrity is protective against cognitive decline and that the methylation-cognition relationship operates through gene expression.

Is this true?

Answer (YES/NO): NO